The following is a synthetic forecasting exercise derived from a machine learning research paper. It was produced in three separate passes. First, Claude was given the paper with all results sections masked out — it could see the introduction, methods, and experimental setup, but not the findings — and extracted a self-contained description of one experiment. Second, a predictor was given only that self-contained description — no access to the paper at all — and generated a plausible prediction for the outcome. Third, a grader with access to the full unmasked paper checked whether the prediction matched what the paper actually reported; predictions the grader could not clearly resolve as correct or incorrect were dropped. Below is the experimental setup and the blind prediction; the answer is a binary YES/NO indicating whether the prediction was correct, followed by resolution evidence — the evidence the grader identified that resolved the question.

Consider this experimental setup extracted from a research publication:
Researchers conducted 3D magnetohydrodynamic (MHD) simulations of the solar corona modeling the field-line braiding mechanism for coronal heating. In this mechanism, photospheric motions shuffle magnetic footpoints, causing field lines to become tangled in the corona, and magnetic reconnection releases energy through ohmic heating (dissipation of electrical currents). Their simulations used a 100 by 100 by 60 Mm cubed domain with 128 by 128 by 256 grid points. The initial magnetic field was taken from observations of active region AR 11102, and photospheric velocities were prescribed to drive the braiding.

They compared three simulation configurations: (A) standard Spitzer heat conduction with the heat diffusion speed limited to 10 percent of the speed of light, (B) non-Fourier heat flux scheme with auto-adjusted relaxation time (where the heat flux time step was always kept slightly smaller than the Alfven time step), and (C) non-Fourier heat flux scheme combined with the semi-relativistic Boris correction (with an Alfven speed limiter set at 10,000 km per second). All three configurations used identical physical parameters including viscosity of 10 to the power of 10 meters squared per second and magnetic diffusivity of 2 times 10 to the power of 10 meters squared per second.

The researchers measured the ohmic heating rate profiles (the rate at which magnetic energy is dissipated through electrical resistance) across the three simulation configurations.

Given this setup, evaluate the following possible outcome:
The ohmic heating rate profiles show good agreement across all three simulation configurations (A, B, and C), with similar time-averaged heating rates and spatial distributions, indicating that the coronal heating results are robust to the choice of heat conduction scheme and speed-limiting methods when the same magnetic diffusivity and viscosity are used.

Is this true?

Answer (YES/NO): NO